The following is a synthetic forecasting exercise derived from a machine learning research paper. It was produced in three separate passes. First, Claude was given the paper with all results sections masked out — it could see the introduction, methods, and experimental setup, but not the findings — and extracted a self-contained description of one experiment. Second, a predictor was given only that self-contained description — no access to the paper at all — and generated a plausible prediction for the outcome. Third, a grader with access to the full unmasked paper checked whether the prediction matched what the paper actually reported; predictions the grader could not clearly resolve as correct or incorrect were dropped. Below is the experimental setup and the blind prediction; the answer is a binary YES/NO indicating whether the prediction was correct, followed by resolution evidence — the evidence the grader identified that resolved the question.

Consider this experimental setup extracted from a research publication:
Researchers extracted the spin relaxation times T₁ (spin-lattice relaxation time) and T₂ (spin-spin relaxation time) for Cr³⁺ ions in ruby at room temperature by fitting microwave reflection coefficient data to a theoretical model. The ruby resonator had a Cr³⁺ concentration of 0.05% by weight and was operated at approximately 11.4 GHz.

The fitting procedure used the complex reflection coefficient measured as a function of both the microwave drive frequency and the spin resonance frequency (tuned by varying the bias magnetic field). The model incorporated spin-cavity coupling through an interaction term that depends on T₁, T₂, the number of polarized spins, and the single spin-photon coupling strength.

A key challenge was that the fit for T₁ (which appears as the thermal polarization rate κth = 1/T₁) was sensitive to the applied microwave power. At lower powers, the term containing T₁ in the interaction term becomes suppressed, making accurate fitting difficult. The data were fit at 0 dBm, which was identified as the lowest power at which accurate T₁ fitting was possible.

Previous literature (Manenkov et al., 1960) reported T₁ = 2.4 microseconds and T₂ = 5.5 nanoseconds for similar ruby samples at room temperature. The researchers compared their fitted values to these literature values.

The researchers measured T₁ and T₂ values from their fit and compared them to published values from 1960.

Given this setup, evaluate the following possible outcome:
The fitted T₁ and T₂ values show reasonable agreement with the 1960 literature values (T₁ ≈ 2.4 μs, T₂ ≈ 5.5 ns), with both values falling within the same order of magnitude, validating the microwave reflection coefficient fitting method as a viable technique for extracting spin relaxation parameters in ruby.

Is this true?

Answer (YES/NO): YES